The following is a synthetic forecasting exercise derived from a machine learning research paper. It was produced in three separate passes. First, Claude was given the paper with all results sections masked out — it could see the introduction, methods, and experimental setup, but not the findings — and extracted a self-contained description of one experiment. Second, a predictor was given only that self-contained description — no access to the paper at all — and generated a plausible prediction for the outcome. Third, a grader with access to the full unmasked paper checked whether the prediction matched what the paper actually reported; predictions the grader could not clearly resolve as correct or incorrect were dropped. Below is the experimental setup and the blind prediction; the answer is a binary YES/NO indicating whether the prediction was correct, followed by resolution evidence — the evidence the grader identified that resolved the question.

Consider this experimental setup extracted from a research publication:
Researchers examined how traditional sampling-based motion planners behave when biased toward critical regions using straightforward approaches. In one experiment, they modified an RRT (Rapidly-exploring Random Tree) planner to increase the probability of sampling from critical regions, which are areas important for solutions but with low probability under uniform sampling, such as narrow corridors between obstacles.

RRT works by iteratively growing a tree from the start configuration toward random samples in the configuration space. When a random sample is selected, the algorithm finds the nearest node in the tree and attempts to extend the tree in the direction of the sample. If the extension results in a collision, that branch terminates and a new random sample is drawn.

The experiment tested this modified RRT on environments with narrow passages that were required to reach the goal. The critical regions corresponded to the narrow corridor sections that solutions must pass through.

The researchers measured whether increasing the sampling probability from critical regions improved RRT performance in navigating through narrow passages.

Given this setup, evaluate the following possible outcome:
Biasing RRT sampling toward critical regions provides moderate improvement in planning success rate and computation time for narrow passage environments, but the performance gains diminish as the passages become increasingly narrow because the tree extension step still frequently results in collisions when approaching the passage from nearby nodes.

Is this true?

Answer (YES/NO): NO